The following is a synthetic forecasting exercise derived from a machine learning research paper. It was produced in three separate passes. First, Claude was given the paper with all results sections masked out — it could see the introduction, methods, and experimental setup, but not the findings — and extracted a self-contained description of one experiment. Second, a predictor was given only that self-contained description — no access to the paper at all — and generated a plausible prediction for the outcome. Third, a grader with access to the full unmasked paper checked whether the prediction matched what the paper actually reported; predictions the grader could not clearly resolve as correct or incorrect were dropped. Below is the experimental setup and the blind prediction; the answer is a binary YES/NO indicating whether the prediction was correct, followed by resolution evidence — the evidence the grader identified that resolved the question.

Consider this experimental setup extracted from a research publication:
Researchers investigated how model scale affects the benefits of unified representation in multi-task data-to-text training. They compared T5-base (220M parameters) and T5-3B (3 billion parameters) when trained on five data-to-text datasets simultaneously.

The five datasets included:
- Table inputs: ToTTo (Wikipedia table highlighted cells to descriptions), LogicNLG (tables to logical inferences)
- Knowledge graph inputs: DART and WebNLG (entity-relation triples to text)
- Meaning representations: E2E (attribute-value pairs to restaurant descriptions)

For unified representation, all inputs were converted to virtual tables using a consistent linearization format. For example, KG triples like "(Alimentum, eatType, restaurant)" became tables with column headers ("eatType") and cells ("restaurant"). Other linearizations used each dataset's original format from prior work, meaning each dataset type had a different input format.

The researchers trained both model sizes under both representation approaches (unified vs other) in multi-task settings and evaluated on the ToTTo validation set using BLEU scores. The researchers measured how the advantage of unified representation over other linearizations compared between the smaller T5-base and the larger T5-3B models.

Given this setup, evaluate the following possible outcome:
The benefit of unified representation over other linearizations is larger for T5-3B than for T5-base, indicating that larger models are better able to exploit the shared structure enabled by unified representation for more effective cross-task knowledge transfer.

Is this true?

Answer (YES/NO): NO